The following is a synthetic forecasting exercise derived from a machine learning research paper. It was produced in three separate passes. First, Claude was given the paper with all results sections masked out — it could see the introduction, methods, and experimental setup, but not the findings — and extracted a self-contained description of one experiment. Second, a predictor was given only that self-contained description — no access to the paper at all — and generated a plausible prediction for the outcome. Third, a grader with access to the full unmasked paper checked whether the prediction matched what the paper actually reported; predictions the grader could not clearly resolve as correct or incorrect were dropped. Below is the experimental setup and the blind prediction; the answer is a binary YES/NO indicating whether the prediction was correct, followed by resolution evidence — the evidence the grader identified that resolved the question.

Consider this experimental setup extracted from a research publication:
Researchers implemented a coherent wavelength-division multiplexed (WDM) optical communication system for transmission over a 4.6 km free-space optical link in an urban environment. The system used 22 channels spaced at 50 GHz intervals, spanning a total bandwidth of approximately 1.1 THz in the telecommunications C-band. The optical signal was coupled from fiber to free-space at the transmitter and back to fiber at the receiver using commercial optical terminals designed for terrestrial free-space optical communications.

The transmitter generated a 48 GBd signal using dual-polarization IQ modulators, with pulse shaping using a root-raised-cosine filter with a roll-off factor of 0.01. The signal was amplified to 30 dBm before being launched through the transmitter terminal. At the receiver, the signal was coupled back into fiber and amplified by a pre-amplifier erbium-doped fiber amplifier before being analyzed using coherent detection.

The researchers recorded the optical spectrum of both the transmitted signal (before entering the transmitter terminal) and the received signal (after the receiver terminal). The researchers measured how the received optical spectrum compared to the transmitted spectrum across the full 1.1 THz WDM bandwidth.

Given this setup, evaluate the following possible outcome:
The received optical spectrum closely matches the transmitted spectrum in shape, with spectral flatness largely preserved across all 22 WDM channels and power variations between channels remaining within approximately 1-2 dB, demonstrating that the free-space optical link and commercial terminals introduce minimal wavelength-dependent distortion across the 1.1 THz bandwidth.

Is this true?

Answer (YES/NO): NO